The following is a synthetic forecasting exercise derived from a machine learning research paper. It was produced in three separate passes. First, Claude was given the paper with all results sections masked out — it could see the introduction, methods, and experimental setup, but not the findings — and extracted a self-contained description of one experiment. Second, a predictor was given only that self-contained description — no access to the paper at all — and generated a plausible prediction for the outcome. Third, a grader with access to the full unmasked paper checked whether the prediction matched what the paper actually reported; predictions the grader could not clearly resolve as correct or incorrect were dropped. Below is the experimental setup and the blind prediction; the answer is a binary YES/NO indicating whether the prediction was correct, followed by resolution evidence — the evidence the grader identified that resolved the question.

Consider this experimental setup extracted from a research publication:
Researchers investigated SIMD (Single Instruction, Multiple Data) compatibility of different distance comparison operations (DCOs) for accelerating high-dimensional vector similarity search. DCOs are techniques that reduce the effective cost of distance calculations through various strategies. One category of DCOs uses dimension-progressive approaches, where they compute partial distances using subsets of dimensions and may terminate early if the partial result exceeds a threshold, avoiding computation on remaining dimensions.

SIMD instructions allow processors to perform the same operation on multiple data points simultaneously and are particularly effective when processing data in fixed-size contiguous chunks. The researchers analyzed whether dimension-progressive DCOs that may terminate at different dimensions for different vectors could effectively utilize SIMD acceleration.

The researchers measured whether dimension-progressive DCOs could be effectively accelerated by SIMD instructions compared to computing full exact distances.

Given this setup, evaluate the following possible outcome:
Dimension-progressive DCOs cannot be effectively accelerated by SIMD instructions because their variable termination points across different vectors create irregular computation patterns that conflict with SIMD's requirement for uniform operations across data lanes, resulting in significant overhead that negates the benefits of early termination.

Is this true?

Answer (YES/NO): YES